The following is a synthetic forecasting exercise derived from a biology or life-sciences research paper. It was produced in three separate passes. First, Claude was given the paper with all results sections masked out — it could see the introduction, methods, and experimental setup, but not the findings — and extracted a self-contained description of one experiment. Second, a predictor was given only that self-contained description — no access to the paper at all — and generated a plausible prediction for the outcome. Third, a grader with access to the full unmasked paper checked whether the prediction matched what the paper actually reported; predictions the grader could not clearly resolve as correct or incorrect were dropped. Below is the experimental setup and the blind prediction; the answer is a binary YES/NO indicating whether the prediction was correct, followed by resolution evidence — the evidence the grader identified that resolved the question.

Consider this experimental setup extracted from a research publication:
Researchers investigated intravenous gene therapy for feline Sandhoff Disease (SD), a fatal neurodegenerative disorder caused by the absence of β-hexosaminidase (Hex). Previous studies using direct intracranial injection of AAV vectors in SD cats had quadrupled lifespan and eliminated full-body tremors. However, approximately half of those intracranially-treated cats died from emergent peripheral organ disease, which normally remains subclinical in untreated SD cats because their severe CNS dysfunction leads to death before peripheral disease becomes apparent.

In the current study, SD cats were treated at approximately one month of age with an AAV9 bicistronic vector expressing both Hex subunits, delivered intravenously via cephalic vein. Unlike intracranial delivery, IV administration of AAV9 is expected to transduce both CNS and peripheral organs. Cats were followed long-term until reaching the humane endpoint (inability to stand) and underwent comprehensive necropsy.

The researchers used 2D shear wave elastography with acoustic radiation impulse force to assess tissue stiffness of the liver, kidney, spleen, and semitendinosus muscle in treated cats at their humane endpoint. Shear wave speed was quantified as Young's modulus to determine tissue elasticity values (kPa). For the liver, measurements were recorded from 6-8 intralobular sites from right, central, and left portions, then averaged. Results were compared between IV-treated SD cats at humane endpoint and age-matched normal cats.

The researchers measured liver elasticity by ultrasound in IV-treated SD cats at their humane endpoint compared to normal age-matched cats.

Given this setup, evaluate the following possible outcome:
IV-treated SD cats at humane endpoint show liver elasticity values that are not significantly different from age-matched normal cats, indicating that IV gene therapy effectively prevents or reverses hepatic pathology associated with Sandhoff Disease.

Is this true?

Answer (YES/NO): NO